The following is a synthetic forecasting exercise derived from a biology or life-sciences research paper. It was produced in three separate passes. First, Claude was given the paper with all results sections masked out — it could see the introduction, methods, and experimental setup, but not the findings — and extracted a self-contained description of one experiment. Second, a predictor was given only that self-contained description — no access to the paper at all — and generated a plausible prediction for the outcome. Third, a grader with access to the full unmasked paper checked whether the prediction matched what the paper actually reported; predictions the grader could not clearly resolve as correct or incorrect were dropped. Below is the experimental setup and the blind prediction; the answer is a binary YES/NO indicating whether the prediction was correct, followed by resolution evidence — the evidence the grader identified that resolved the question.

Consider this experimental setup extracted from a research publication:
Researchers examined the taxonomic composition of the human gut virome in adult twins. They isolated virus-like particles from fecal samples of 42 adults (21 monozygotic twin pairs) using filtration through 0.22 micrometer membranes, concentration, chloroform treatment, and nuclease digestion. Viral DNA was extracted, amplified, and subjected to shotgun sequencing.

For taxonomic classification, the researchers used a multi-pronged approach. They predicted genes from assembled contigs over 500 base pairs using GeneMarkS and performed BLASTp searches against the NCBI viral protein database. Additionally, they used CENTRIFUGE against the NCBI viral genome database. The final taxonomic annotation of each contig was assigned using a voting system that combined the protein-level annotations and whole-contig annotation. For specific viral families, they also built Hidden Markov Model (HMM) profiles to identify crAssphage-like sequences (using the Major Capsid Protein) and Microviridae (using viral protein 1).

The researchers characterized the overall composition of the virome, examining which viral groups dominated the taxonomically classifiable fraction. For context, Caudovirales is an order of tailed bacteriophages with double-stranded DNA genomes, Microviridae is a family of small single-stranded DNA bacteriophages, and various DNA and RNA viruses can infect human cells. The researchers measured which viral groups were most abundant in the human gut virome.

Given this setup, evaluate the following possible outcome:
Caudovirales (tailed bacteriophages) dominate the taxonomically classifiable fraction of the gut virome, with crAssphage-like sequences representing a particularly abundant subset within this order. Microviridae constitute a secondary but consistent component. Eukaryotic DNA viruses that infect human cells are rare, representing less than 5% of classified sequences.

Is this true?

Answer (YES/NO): NO